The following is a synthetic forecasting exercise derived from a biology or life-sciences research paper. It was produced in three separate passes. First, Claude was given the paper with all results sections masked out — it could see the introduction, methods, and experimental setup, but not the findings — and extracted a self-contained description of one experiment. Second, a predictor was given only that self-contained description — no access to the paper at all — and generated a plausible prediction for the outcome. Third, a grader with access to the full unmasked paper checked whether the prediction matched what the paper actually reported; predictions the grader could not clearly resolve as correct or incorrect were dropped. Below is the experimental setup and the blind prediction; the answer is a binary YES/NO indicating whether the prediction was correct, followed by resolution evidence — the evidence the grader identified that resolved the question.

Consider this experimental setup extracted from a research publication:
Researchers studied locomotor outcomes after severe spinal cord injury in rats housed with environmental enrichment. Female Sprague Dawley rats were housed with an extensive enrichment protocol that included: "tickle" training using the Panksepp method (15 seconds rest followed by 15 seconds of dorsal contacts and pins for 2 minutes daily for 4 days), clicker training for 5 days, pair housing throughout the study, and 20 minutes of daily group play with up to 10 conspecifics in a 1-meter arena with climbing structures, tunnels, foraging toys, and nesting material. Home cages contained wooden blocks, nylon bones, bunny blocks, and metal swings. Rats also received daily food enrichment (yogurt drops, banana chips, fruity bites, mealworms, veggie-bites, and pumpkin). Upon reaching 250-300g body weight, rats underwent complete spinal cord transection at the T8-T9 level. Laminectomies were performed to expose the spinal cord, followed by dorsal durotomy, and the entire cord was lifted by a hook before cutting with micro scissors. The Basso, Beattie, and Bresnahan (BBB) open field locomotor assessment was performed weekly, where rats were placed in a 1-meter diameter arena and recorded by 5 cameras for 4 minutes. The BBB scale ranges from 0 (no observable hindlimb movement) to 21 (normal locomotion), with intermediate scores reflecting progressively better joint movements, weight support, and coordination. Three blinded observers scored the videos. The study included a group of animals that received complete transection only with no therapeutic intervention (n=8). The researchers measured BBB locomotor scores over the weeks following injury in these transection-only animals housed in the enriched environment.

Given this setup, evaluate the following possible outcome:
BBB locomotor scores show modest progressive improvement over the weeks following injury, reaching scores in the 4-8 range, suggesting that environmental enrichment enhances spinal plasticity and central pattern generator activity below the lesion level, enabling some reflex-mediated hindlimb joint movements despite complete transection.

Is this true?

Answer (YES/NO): NO